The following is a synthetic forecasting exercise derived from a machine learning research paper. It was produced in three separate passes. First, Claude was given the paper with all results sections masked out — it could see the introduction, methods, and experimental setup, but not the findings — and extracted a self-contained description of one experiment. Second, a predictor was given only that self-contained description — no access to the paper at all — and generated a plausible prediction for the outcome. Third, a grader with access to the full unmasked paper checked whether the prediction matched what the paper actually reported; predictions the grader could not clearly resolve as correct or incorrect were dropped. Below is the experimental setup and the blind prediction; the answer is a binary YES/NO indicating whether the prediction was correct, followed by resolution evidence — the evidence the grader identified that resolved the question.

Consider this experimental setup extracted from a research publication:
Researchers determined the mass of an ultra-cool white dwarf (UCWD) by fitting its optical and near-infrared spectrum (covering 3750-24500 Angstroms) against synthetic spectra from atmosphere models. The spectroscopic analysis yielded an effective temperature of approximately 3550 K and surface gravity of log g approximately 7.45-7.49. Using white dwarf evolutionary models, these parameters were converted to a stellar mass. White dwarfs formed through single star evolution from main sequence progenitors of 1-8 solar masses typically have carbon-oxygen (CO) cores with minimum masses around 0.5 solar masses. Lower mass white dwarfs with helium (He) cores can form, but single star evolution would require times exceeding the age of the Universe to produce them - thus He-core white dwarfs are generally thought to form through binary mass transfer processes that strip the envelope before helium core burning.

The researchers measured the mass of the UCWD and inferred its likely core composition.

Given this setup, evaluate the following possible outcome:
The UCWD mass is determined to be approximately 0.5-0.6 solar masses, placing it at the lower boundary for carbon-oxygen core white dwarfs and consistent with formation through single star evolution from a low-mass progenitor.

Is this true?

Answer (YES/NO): NO